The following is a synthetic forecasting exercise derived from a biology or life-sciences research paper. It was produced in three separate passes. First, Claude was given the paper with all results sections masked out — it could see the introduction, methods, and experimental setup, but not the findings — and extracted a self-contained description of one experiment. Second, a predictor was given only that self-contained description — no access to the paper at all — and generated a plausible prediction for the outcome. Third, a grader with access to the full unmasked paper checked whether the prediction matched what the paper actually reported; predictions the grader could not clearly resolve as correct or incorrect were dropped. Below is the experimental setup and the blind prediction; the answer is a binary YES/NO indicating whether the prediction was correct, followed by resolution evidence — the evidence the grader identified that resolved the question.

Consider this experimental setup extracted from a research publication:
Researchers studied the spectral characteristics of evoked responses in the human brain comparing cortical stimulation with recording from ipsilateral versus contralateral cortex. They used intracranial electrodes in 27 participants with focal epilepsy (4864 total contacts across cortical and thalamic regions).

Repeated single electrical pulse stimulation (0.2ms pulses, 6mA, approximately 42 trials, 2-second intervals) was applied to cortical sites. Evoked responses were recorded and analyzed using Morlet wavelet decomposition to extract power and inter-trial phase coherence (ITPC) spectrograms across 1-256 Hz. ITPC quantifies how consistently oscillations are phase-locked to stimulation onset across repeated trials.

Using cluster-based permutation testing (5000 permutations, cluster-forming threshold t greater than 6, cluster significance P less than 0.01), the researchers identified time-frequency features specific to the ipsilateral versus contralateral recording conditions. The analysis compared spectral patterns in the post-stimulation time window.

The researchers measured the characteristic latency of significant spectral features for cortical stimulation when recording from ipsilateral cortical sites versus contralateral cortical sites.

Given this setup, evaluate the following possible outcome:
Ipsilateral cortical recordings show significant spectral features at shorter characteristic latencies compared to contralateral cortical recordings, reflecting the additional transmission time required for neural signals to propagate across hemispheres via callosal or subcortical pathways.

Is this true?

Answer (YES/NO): YES